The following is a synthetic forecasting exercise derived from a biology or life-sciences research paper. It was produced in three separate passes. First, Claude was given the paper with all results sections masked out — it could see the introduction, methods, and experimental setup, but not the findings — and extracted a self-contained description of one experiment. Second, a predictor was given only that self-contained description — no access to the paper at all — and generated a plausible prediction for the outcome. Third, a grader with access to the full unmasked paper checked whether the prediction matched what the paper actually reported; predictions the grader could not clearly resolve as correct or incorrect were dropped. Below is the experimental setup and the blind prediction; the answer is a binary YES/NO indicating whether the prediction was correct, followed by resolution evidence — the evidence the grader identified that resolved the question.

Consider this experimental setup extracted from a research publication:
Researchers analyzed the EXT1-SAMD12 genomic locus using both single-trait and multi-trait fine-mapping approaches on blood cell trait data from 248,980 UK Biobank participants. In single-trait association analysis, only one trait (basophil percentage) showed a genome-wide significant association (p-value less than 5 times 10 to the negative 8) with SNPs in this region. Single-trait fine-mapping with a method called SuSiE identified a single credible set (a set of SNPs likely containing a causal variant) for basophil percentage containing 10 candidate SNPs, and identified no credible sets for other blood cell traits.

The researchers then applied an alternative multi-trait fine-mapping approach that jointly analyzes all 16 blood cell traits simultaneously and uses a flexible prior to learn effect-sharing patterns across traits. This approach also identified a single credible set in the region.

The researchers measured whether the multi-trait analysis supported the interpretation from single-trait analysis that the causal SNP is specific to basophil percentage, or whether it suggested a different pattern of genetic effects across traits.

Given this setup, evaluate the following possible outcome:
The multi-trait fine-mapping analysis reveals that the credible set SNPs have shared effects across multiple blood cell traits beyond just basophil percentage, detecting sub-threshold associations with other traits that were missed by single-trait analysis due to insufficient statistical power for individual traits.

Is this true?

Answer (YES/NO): YES